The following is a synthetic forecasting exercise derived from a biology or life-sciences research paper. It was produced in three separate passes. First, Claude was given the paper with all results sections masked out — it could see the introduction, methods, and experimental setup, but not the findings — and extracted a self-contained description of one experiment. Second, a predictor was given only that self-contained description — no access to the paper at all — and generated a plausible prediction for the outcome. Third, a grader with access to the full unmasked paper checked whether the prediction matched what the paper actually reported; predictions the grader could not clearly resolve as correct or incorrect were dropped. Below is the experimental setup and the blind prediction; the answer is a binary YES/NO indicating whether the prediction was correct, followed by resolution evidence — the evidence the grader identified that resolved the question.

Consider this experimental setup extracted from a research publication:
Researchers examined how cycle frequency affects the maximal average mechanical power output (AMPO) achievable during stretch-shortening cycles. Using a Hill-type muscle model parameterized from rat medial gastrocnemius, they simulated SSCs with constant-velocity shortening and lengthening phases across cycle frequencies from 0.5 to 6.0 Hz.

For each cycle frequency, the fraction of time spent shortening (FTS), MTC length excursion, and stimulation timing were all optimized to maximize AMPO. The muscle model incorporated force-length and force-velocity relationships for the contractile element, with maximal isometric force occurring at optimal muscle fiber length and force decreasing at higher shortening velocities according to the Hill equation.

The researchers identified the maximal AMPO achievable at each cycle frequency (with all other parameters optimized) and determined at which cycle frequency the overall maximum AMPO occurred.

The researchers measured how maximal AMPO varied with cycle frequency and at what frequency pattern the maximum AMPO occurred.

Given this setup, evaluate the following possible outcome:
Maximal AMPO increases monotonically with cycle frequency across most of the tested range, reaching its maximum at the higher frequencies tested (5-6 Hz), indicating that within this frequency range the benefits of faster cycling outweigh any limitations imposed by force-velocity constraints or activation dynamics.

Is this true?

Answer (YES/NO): NO